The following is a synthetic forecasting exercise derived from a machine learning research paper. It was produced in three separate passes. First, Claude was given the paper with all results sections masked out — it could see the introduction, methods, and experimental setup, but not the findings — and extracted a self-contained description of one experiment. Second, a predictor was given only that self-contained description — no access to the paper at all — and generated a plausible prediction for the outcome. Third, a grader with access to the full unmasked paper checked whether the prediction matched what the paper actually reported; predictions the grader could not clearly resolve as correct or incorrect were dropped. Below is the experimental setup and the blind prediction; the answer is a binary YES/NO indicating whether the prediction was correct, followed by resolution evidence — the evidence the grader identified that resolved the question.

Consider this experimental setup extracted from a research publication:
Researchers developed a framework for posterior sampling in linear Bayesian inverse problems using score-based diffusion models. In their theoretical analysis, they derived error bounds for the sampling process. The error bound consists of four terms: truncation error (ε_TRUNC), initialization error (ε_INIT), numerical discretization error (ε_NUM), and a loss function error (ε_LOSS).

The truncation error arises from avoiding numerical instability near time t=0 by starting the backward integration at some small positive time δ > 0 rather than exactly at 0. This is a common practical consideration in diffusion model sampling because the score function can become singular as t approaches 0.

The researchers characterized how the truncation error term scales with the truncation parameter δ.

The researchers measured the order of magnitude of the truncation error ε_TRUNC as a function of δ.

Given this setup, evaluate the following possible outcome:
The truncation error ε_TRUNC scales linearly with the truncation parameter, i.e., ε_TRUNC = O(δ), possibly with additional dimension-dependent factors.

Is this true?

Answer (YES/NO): YES